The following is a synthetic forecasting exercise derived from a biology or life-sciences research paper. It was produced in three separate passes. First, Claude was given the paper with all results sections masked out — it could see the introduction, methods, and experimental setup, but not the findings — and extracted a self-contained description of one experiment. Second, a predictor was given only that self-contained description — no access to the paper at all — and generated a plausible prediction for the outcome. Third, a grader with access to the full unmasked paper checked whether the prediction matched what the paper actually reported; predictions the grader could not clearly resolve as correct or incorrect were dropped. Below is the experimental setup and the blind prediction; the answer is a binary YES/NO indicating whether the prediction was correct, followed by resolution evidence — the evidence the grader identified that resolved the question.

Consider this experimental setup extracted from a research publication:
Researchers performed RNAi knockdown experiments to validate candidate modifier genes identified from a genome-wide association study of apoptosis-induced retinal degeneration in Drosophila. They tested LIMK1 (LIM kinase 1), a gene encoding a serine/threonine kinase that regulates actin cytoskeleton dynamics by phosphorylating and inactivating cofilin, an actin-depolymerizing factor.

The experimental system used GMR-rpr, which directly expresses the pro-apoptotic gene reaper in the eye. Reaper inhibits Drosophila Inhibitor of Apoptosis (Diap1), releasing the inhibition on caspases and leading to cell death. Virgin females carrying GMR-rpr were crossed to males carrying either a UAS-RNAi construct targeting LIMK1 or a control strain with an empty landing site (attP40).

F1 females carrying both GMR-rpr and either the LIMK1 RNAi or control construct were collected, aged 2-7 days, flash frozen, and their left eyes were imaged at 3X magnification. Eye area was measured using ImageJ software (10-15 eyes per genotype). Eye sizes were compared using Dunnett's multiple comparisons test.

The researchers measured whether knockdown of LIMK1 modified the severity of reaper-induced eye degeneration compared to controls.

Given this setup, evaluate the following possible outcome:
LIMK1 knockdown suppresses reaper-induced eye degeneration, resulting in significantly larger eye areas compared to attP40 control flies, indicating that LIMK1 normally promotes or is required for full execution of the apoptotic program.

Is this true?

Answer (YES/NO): NO